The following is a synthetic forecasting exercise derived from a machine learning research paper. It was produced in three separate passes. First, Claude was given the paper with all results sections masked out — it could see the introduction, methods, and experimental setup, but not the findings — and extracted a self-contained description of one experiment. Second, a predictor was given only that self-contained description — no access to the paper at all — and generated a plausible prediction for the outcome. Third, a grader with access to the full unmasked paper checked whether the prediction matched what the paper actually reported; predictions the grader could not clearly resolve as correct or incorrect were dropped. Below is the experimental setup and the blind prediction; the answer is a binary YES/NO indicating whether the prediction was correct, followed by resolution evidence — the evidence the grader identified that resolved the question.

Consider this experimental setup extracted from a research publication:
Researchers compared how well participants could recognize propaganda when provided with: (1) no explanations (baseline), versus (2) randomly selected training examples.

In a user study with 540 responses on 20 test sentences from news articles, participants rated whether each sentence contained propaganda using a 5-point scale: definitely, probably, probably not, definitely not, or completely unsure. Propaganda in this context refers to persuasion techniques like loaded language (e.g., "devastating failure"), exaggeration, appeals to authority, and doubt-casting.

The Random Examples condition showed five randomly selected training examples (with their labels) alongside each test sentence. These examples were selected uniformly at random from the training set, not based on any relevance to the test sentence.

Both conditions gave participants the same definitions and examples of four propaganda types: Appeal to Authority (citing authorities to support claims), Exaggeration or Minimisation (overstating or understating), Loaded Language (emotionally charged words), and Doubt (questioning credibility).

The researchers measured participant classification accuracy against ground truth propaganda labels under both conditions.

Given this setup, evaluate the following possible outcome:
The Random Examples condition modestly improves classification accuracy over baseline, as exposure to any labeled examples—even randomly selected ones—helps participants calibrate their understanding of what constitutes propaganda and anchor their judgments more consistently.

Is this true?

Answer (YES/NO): NO